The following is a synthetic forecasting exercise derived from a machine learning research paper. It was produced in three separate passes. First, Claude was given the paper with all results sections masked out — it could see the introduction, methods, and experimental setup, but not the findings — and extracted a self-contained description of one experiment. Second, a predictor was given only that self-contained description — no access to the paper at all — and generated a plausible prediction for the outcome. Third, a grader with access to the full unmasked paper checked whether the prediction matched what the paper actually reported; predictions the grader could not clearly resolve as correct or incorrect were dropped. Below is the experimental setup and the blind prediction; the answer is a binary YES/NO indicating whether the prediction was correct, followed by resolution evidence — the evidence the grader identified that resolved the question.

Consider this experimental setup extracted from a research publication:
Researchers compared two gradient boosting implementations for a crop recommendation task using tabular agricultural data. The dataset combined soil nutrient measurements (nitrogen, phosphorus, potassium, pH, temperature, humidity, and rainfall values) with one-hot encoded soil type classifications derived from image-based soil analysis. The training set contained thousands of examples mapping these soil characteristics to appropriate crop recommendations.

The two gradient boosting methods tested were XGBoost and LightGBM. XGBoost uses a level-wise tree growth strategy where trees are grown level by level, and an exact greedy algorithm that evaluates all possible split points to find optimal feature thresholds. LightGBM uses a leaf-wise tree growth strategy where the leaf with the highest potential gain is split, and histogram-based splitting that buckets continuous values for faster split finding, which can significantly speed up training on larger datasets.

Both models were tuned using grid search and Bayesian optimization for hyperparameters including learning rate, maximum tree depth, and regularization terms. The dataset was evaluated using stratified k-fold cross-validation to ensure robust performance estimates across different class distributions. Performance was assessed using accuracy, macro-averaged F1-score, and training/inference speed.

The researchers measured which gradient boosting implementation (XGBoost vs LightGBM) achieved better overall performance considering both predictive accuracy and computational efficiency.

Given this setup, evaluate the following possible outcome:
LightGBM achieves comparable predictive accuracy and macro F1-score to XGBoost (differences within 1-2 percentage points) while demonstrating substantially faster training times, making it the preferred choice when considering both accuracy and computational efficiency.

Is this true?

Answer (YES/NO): YES